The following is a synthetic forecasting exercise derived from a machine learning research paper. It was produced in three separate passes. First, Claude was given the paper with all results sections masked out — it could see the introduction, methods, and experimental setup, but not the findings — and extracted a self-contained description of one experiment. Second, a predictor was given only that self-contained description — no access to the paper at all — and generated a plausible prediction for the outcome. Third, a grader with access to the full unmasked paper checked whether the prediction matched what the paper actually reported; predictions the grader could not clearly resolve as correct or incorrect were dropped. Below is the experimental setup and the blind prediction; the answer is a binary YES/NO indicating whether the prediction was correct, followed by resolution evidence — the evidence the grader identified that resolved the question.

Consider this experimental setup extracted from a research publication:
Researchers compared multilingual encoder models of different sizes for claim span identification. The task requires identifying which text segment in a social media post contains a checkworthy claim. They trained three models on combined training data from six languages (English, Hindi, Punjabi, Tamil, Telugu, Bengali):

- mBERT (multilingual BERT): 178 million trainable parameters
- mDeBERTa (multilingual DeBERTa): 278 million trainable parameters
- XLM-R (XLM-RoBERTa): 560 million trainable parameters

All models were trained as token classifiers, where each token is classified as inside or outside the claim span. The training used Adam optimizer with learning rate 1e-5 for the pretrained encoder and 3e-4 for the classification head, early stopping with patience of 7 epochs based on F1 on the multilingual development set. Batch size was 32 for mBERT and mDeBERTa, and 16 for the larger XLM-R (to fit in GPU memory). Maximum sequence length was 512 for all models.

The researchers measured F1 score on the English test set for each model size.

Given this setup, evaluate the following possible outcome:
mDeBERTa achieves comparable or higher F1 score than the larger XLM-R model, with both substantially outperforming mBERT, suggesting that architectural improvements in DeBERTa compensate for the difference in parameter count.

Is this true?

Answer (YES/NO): YES